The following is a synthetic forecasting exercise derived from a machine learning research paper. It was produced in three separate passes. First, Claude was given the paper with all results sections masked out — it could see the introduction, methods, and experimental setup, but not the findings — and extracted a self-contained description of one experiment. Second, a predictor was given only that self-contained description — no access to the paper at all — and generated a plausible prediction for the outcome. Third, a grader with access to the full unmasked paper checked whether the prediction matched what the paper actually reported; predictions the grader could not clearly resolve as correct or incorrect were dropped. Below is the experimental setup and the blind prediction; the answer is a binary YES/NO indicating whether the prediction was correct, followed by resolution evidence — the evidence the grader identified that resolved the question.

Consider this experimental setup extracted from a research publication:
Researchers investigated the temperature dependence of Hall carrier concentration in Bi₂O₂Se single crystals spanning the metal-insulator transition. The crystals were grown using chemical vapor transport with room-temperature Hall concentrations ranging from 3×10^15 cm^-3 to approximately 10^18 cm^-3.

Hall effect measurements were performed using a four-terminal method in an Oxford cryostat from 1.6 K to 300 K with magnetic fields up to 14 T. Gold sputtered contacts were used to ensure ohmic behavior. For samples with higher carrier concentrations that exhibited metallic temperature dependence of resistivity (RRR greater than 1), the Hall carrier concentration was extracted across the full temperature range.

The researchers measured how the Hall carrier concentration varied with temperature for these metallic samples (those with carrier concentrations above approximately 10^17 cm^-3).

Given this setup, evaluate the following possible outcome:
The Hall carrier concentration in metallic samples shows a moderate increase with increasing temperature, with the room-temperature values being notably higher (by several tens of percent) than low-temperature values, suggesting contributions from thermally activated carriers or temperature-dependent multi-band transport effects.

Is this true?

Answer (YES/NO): NO